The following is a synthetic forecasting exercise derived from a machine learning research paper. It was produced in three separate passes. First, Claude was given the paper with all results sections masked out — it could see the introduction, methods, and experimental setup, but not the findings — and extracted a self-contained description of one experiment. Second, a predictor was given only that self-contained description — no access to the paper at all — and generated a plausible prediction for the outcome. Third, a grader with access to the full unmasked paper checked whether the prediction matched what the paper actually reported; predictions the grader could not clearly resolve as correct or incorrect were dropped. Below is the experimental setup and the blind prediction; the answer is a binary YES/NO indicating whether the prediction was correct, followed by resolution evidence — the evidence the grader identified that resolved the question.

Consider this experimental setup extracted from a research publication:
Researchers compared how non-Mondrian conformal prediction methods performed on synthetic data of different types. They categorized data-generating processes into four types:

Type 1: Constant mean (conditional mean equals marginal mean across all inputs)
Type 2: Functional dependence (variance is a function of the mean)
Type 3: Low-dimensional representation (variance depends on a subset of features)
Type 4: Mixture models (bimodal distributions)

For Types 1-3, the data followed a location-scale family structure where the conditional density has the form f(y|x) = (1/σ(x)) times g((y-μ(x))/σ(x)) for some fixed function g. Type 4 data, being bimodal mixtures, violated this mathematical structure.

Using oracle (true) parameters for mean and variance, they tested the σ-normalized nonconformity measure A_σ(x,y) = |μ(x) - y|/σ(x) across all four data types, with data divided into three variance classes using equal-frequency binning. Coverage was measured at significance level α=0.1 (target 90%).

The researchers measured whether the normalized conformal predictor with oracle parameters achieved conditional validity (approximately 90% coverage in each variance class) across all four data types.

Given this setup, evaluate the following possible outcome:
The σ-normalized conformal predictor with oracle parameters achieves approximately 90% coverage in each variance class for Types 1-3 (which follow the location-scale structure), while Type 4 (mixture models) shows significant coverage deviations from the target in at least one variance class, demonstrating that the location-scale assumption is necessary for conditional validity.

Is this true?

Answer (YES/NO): YES